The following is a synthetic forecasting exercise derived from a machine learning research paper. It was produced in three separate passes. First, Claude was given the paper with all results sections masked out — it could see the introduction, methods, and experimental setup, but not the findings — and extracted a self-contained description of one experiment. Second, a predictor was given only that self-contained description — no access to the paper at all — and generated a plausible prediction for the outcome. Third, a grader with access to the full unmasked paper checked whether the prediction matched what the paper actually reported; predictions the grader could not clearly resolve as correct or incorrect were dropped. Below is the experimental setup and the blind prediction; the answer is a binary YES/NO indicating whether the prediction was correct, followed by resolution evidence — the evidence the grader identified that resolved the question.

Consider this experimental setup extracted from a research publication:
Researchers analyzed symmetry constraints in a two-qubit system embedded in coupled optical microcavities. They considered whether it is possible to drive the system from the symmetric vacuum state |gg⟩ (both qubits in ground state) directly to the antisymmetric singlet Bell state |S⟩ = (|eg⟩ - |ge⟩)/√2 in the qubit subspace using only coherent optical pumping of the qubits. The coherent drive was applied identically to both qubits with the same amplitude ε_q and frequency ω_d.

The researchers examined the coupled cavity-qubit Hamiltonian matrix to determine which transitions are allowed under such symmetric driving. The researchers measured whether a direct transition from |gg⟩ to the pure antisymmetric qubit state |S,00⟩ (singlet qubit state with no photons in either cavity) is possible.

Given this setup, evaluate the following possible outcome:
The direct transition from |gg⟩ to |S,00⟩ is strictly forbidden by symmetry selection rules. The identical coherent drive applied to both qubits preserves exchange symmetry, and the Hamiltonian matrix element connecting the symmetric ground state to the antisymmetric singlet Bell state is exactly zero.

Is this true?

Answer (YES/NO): YES